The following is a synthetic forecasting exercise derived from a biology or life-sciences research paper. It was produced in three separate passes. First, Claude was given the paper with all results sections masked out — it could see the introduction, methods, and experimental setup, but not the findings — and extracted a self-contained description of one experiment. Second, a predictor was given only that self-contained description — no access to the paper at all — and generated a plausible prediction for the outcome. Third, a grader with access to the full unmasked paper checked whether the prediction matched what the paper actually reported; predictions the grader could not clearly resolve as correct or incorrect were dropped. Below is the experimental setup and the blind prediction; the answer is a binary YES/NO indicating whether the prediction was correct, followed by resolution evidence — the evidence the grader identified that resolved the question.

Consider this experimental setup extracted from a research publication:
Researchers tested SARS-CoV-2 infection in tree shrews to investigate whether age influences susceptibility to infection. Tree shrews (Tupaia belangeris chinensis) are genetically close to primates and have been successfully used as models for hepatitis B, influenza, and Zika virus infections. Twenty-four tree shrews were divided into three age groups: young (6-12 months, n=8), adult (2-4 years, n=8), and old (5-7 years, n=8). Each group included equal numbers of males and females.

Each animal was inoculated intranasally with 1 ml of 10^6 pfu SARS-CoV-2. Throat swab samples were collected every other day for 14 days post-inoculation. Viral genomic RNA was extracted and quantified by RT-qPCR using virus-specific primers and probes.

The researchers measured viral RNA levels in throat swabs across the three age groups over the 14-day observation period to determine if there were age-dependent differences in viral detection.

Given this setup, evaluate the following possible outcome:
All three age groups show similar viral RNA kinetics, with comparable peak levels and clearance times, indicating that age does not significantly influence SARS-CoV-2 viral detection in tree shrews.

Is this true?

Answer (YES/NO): NO